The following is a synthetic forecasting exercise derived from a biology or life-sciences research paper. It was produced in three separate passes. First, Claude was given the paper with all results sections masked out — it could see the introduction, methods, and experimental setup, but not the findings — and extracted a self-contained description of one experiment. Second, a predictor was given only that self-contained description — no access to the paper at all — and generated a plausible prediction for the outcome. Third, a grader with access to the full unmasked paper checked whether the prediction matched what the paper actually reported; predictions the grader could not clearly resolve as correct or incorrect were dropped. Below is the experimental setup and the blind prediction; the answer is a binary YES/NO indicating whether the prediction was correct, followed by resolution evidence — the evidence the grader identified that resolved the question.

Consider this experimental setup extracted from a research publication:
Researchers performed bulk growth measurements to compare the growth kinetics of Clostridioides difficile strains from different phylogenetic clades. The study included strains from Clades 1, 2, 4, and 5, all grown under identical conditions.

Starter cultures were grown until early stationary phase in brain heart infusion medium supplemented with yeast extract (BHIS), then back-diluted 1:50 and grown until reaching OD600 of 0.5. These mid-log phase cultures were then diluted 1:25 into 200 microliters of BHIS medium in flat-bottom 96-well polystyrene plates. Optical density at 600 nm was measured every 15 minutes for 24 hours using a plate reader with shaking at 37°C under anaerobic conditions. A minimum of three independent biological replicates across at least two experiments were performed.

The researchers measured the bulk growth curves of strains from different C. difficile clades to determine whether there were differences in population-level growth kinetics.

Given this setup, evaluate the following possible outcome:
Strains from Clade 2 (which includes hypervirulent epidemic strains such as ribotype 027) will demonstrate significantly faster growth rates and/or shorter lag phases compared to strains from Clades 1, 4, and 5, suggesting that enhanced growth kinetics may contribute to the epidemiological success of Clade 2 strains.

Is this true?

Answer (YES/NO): NO